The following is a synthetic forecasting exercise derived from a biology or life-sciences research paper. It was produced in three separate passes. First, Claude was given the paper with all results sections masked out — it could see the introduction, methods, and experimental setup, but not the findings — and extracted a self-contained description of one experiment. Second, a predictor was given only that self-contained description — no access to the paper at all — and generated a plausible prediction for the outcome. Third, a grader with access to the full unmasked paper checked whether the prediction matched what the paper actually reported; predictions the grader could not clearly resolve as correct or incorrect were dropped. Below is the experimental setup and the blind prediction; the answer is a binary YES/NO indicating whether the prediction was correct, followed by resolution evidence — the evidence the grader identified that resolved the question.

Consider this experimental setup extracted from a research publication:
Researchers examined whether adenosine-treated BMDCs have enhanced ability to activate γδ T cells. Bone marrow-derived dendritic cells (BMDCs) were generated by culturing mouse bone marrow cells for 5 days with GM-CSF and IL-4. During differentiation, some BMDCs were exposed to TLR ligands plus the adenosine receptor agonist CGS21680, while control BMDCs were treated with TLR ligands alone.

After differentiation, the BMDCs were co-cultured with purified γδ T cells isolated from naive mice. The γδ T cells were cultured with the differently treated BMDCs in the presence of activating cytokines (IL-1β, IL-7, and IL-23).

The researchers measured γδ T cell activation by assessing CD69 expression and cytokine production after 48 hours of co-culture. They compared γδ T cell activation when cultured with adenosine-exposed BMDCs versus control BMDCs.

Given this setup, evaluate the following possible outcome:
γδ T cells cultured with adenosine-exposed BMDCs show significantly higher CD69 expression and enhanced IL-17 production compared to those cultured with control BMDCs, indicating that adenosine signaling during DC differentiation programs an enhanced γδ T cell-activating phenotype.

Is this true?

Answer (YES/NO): YES